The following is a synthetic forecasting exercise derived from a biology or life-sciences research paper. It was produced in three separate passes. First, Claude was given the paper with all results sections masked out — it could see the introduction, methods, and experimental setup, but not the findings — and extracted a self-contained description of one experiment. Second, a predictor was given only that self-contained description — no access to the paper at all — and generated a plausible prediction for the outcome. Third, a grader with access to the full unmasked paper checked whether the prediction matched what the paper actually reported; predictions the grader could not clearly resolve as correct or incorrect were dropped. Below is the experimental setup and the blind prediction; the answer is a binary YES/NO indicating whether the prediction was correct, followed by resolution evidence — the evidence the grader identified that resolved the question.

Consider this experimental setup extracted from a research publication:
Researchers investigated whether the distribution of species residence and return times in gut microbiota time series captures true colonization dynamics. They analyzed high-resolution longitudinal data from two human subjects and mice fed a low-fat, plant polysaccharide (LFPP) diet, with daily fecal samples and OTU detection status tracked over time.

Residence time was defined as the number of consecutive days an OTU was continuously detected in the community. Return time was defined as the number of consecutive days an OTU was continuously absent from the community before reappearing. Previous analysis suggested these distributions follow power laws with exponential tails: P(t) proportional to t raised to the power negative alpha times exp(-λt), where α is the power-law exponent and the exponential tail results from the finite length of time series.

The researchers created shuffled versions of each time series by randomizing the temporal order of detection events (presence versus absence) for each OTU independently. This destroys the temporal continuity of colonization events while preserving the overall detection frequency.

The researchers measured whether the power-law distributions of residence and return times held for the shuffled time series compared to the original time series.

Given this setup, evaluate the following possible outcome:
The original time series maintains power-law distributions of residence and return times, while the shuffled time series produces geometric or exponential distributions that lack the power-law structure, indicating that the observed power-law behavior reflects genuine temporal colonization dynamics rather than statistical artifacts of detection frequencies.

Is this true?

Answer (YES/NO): NO